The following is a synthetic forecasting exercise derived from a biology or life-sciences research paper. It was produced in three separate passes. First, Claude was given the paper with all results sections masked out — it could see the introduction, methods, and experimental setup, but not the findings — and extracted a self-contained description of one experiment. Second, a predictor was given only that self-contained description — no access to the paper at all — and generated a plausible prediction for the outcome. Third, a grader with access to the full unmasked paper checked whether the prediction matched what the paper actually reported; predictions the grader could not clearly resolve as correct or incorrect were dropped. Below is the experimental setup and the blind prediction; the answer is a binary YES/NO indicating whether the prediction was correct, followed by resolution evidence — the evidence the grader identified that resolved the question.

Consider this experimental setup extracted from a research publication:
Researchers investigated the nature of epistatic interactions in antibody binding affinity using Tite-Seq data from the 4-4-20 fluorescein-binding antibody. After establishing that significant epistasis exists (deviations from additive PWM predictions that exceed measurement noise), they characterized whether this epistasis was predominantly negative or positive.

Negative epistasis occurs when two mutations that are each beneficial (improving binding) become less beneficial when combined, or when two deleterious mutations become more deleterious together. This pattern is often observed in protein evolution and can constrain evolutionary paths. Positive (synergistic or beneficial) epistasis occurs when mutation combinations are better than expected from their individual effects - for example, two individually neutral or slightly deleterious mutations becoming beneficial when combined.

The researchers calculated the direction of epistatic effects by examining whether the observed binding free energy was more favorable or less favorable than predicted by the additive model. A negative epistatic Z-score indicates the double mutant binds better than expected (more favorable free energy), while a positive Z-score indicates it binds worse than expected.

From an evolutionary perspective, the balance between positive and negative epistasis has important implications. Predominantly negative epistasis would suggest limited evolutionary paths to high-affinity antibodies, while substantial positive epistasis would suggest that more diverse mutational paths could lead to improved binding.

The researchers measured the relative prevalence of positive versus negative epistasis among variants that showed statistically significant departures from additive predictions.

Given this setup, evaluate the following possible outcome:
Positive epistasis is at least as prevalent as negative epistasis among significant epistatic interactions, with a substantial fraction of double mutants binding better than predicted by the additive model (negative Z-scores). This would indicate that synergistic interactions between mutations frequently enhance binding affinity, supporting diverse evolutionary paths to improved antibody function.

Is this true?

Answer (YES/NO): YES